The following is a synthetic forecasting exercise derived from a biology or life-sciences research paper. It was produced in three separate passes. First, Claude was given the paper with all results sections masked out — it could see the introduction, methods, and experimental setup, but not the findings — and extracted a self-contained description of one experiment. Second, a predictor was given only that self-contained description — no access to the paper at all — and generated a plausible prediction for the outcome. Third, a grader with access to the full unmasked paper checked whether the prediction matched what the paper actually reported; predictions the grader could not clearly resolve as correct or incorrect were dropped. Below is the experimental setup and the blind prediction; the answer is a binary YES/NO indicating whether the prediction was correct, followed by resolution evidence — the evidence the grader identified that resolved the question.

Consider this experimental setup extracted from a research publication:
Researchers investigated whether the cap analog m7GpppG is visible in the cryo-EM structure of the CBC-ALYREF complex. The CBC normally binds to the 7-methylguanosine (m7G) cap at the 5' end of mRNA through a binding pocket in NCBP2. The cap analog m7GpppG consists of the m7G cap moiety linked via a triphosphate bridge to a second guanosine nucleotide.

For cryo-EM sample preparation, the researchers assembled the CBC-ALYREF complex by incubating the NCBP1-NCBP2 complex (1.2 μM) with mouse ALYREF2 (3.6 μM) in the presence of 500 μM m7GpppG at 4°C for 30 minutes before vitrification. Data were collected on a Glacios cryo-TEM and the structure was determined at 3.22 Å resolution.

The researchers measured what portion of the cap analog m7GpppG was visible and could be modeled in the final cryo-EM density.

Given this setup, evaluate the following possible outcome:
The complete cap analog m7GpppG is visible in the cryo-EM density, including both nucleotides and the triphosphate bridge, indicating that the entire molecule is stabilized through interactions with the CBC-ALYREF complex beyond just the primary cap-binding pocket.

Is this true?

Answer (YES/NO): NO